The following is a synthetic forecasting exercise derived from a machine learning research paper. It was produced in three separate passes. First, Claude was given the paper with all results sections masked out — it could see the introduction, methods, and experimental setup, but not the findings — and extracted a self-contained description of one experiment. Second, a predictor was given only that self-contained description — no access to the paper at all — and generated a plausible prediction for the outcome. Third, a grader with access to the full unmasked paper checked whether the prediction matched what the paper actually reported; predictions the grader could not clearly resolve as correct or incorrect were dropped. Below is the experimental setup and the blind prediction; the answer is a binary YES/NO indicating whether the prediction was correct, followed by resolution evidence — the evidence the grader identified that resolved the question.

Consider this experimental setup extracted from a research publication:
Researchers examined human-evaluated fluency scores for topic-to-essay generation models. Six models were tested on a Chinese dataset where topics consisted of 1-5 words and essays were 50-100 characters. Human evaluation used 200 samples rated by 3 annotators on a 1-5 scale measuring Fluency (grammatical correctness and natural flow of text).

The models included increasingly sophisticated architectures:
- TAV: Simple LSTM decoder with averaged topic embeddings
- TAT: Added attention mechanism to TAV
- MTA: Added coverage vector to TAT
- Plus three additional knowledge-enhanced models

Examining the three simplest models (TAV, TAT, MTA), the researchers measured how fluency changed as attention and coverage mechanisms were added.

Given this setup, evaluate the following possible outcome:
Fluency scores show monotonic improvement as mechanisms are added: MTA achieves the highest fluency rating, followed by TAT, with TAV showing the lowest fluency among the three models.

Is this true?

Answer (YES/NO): YES